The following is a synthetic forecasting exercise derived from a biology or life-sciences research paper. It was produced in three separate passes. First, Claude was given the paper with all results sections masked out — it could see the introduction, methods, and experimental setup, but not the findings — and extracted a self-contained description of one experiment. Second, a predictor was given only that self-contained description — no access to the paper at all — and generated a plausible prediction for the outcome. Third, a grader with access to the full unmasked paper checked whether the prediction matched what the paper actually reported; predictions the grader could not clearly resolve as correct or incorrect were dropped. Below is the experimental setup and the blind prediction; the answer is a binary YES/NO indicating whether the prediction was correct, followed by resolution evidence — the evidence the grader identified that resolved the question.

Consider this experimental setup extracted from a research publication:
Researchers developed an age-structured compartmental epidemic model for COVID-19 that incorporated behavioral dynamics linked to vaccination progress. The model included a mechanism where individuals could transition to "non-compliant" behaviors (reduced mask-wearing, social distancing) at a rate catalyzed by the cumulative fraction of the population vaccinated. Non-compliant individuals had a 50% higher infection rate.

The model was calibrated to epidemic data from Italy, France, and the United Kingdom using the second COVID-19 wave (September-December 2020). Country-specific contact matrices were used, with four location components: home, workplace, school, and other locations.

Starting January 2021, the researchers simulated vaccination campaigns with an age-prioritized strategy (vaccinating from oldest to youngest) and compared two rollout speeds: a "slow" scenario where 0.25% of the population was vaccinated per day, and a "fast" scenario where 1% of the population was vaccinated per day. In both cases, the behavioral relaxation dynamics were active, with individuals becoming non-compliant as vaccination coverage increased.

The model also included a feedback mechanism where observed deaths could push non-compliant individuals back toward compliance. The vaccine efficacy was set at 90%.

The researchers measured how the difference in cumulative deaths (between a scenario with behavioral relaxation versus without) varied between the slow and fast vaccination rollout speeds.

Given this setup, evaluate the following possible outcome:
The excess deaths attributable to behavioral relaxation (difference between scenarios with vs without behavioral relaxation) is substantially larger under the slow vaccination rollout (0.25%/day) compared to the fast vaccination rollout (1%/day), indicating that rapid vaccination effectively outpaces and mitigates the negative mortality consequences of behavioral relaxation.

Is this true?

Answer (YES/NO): YES